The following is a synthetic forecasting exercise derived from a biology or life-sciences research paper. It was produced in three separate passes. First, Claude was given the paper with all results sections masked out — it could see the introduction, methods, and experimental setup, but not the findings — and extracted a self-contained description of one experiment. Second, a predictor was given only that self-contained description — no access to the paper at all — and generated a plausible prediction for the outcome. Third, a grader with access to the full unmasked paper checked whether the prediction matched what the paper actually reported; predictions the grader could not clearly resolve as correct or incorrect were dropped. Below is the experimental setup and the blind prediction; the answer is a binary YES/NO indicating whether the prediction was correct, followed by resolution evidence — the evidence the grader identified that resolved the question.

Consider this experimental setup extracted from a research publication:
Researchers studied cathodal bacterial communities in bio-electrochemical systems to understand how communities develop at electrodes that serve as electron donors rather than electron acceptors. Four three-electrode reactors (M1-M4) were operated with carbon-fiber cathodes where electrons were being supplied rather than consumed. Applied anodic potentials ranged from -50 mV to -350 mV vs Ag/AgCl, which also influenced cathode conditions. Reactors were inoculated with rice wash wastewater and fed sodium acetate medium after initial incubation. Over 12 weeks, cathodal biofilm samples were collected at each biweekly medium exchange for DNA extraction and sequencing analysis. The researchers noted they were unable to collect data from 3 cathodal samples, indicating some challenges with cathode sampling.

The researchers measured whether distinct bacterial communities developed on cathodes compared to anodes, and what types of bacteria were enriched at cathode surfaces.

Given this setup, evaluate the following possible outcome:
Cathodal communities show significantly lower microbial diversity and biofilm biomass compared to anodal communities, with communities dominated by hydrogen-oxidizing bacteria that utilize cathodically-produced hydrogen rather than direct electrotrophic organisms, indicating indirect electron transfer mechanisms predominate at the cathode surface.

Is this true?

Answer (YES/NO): NO